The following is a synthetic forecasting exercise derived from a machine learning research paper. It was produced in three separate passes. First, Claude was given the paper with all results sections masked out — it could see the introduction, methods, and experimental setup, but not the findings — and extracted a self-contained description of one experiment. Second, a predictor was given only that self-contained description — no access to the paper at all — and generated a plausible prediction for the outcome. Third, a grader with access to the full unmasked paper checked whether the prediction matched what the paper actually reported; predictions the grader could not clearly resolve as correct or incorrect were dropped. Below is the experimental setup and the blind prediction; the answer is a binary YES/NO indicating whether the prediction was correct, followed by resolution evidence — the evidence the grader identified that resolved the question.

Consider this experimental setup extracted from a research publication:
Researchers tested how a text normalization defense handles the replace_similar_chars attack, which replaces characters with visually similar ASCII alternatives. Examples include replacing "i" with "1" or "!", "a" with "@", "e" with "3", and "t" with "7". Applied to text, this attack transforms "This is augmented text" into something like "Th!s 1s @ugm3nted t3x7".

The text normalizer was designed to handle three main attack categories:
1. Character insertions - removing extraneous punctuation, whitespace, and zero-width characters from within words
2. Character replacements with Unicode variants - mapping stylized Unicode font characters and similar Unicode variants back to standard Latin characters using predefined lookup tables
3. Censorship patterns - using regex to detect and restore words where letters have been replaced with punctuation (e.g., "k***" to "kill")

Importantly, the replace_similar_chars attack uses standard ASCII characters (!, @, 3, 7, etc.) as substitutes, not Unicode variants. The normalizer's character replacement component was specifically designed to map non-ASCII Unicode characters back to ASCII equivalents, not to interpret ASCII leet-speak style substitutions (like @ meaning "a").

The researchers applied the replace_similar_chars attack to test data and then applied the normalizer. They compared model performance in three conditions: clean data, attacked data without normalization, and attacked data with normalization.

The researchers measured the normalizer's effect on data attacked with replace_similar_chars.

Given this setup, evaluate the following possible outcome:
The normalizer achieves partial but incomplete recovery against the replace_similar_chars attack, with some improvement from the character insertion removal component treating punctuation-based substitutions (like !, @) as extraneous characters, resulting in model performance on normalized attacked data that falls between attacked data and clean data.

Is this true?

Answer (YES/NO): NO